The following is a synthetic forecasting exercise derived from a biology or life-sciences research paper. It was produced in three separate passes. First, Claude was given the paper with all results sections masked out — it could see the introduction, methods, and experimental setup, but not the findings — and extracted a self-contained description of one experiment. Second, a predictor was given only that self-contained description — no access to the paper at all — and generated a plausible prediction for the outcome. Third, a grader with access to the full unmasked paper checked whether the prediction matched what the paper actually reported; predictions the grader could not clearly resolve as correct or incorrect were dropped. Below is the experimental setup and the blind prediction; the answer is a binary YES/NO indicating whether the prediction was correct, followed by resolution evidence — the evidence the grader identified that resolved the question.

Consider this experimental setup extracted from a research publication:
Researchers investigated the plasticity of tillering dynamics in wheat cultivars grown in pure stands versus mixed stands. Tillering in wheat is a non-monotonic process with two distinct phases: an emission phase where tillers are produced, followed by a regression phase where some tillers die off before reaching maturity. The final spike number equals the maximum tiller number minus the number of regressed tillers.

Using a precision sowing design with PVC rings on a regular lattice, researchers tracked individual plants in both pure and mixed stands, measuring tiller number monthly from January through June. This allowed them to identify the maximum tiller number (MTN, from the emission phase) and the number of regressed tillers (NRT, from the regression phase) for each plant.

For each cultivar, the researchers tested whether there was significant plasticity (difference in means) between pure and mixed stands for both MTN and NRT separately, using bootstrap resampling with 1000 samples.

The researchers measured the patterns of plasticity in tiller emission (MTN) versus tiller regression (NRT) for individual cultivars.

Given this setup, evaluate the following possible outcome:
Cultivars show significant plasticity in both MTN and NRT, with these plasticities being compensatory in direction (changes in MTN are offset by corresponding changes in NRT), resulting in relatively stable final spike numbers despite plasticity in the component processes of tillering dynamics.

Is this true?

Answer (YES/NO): NO